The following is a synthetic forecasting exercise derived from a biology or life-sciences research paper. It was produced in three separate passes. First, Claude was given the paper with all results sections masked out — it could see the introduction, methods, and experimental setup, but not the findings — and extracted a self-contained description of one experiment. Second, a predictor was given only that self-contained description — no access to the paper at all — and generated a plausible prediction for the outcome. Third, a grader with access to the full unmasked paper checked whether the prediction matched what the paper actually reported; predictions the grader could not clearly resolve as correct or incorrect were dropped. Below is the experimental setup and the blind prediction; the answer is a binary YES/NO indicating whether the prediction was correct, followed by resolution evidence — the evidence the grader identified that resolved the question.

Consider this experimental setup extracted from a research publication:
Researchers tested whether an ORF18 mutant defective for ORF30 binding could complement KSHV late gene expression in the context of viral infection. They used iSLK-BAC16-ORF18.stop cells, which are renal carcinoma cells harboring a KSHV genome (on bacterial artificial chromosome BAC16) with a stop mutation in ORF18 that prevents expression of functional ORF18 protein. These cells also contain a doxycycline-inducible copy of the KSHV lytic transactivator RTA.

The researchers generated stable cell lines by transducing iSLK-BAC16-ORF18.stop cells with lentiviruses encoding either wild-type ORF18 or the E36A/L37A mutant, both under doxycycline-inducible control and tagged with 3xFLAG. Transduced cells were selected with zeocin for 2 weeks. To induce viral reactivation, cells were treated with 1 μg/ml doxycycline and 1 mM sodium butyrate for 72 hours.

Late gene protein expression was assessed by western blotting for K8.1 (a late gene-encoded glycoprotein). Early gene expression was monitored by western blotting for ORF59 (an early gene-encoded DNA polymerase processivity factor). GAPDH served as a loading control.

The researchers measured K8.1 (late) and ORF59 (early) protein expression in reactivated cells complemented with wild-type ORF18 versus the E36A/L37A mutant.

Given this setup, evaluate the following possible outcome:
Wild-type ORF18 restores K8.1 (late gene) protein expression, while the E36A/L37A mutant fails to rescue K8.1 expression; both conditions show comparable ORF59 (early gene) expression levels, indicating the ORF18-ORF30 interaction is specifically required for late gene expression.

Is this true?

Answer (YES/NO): YES